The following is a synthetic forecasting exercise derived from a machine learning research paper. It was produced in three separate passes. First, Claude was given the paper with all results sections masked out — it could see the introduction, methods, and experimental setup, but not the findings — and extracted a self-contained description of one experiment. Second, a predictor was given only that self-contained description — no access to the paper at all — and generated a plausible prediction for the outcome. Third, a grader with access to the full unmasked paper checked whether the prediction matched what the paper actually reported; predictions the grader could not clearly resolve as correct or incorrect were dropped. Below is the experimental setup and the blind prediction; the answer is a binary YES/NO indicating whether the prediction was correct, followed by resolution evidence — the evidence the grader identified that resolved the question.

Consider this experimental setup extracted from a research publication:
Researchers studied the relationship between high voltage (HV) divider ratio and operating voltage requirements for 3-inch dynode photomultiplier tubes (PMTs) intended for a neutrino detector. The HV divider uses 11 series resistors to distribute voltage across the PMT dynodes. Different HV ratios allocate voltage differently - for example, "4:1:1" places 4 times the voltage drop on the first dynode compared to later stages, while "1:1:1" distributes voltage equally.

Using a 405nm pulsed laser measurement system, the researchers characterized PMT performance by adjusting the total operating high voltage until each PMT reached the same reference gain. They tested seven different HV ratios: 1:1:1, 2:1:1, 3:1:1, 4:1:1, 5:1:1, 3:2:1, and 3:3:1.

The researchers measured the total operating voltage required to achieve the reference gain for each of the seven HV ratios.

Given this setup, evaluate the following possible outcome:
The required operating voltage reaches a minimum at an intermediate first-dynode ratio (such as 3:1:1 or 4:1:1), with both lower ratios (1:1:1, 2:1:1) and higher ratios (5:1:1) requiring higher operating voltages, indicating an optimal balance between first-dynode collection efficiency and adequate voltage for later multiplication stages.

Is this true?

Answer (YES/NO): NO